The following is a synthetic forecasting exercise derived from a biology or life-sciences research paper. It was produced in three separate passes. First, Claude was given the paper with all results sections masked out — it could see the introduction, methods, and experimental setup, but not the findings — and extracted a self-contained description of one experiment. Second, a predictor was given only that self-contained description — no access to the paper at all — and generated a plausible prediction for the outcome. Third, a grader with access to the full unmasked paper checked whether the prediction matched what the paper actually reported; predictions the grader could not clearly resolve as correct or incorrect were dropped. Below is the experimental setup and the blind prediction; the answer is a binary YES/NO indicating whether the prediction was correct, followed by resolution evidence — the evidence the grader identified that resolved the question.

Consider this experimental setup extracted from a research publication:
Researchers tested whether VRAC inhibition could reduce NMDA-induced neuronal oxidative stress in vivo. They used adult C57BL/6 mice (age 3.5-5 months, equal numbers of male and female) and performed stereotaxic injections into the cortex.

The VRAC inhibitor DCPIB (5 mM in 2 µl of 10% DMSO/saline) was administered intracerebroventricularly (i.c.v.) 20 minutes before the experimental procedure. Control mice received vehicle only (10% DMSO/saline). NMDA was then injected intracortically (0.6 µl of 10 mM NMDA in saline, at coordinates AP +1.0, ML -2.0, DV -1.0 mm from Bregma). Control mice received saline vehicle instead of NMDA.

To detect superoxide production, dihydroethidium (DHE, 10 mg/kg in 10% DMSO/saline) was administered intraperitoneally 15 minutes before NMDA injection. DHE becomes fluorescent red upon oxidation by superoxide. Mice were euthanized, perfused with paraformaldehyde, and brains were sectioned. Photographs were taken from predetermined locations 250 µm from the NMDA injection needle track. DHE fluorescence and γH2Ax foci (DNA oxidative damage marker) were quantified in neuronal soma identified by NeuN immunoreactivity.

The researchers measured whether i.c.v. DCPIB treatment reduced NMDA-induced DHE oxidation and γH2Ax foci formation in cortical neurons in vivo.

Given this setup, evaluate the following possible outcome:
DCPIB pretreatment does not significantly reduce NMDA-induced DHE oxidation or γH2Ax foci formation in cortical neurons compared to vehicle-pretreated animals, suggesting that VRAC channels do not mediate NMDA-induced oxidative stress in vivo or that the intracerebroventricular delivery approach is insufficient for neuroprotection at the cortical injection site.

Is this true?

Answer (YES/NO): NO